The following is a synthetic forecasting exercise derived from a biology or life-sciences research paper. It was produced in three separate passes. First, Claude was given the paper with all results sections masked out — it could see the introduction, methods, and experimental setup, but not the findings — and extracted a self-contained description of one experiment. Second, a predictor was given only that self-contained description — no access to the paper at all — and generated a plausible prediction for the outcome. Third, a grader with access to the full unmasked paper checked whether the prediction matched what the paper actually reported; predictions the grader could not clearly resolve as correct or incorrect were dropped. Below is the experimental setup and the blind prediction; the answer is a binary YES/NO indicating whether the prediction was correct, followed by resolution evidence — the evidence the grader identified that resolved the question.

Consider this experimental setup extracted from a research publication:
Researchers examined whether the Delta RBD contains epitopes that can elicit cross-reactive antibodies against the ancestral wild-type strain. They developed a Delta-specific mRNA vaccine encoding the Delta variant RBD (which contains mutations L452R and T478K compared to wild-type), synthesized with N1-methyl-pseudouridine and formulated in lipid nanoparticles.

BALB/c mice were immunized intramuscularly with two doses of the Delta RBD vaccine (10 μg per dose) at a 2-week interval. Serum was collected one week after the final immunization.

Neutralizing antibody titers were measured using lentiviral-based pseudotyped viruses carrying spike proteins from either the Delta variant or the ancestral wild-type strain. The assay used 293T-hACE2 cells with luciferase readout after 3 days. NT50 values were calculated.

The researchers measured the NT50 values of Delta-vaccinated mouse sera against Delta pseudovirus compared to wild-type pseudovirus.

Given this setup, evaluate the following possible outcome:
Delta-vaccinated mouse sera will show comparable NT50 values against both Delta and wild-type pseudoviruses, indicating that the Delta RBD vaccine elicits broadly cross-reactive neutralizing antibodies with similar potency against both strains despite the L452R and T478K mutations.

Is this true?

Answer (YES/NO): NO